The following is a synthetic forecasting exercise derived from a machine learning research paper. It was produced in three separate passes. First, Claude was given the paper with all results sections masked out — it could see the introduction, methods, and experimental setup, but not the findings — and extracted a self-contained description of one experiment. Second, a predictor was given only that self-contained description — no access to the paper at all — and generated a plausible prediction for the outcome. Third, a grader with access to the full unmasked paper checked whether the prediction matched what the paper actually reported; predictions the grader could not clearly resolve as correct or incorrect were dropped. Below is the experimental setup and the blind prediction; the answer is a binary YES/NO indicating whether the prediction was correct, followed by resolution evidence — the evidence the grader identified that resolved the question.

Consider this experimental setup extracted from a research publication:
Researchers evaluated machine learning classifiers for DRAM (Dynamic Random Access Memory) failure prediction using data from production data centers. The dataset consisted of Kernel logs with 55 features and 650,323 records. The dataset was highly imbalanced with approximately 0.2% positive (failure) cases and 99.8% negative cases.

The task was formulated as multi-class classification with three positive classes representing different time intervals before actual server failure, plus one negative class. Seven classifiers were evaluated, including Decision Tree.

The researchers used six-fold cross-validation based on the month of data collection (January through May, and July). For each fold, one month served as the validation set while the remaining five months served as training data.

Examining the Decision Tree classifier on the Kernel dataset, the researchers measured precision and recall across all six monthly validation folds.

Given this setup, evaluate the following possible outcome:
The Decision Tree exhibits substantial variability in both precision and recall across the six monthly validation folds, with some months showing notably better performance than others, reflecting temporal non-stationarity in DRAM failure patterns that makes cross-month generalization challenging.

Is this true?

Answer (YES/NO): NO